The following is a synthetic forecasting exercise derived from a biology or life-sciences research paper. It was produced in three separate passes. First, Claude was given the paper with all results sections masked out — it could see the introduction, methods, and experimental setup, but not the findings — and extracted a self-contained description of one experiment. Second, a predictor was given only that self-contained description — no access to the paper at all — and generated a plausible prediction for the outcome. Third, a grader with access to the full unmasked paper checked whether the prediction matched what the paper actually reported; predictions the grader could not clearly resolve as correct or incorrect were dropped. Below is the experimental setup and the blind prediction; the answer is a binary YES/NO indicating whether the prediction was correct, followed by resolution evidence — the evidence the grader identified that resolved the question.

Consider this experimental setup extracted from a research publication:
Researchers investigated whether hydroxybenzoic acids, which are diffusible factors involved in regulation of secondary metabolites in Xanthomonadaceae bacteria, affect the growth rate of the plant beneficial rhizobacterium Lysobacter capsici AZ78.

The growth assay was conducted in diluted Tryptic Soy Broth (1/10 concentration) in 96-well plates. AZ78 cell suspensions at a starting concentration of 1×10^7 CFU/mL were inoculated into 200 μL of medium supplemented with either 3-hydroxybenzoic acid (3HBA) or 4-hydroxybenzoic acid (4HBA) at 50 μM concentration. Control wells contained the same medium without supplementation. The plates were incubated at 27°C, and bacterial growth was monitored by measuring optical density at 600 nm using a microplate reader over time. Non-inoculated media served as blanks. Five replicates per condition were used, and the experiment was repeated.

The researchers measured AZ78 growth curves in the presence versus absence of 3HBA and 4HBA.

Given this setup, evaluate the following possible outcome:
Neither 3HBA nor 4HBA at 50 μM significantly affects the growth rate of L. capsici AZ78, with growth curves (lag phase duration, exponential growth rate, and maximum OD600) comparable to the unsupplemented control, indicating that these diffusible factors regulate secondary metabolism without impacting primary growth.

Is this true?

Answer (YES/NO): YES